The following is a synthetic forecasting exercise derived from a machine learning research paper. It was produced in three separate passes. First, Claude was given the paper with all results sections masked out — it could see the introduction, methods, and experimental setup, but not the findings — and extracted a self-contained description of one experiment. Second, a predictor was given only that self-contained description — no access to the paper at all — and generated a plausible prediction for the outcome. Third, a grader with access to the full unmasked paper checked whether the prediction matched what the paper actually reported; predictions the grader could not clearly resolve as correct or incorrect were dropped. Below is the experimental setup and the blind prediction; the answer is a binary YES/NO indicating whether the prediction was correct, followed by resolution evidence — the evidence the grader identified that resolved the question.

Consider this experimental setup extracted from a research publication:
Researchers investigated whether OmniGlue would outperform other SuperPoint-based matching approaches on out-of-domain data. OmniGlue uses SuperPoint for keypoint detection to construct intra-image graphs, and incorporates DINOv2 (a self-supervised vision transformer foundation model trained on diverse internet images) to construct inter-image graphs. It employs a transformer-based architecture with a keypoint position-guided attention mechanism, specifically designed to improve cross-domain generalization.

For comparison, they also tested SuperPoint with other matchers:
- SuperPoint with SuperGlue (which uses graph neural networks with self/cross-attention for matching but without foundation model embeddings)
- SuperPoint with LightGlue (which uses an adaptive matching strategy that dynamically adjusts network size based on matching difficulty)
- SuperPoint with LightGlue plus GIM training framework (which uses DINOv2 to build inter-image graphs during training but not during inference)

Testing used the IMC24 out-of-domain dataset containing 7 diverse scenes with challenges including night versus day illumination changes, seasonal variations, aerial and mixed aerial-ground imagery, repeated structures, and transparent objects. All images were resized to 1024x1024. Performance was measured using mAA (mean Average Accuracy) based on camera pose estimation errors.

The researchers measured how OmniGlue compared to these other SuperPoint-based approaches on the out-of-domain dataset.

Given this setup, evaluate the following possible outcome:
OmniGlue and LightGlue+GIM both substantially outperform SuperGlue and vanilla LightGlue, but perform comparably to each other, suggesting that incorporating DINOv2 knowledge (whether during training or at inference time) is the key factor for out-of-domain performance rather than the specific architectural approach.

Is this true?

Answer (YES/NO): NO